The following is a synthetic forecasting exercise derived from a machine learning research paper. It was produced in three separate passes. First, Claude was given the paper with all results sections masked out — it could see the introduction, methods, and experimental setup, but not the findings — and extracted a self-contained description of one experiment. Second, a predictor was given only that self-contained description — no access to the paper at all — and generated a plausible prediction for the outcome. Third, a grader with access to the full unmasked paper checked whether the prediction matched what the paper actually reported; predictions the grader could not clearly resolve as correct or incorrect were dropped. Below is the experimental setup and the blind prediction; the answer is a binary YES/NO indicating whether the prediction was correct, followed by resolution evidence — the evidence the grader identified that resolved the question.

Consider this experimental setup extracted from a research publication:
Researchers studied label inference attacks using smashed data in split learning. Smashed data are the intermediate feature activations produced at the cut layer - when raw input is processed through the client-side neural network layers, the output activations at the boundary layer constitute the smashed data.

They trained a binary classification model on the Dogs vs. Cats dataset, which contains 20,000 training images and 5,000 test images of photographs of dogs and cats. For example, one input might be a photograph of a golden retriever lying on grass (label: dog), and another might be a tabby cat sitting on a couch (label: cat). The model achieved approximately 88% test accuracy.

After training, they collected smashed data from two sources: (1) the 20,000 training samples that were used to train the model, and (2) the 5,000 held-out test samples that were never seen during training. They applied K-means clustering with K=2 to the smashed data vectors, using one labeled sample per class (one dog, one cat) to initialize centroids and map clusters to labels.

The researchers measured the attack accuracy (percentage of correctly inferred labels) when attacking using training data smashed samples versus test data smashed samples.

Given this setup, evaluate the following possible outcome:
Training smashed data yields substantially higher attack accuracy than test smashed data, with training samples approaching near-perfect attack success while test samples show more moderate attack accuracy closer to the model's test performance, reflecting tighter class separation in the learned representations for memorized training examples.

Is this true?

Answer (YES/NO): YES